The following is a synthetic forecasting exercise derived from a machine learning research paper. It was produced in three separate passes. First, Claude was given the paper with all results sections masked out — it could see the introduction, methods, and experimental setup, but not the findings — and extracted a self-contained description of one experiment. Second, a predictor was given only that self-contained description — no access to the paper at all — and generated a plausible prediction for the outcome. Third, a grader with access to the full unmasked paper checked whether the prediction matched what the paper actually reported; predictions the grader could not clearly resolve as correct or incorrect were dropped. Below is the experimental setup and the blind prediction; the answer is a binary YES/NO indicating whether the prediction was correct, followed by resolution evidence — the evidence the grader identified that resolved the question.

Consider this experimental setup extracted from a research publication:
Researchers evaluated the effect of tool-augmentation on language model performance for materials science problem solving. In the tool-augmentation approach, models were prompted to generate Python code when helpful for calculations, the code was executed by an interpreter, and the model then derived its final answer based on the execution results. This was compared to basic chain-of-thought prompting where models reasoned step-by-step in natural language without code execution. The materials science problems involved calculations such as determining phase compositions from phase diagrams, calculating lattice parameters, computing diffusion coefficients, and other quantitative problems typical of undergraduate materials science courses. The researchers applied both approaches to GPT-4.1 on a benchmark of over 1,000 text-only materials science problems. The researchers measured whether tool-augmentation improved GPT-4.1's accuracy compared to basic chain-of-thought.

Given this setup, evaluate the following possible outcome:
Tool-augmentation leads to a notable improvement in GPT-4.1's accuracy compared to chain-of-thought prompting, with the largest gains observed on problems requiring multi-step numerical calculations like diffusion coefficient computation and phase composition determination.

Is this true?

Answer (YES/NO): NO